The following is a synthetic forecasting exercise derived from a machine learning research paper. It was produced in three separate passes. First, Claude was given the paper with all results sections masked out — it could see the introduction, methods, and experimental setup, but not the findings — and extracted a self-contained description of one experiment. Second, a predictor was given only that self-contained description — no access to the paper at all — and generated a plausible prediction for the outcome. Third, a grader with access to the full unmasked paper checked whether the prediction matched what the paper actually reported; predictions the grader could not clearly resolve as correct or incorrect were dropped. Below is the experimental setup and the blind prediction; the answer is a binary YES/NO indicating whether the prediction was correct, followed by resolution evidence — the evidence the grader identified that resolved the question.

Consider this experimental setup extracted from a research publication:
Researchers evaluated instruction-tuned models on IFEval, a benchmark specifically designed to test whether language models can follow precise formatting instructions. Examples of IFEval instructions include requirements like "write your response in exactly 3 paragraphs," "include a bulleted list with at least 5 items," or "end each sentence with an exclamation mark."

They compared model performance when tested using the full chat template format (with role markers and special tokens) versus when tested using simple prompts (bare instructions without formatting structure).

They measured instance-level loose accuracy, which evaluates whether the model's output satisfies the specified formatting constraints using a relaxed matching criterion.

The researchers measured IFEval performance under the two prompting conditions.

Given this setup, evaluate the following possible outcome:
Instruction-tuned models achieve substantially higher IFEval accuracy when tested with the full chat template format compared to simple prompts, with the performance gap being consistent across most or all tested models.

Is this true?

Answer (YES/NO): YES